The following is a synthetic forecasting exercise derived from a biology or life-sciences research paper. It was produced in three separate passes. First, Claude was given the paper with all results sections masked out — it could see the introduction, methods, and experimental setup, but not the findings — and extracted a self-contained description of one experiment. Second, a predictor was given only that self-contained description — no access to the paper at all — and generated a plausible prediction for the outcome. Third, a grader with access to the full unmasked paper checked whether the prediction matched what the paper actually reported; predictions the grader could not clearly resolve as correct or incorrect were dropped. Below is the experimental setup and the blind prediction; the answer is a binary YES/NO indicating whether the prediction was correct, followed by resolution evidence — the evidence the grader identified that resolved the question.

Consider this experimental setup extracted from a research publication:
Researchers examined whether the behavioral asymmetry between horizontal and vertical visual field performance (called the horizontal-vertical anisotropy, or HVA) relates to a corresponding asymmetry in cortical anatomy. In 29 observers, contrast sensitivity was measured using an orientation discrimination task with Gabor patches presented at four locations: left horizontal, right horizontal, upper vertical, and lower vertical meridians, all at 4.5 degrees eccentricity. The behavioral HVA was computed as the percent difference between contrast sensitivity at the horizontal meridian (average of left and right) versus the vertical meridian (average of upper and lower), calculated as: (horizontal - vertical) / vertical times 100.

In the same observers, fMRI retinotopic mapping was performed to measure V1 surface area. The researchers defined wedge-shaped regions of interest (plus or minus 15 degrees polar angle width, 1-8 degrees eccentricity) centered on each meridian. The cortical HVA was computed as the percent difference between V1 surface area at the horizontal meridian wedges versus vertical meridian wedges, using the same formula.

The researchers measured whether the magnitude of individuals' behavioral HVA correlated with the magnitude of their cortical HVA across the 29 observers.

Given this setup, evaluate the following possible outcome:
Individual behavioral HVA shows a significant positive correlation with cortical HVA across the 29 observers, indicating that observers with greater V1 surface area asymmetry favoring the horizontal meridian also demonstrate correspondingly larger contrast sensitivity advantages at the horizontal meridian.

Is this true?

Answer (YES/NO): YES